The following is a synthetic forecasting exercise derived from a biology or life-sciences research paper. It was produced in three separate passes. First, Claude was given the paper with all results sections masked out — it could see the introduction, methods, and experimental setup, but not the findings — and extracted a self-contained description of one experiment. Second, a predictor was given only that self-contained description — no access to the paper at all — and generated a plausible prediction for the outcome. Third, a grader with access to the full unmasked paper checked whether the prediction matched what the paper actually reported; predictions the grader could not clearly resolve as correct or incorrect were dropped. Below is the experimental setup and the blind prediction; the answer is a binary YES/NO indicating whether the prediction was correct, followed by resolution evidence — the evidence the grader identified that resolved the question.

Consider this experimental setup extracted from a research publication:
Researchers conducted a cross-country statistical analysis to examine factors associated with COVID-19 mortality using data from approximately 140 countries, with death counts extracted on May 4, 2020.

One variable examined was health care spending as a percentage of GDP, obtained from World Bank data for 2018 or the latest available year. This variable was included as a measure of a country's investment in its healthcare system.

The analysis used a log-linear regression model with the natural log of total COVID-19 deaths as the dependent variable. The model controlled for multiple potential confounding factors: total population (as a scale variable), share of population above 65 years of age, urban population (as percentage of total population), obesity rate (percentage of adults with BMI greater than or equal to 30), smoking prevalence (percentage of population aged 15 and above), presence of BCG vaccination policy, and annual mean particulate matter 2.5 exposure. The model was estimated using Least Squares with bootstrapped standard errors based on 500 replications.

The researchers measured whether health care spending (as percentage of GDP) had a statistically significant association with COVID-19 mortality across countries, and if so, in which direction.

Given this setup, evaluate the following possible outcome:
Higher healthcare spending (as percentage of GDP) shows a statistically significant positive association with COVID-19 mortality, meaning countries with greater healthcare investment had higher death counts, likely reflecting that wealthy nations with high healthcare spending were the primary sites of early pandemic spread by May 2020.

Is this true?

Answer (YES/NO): YES